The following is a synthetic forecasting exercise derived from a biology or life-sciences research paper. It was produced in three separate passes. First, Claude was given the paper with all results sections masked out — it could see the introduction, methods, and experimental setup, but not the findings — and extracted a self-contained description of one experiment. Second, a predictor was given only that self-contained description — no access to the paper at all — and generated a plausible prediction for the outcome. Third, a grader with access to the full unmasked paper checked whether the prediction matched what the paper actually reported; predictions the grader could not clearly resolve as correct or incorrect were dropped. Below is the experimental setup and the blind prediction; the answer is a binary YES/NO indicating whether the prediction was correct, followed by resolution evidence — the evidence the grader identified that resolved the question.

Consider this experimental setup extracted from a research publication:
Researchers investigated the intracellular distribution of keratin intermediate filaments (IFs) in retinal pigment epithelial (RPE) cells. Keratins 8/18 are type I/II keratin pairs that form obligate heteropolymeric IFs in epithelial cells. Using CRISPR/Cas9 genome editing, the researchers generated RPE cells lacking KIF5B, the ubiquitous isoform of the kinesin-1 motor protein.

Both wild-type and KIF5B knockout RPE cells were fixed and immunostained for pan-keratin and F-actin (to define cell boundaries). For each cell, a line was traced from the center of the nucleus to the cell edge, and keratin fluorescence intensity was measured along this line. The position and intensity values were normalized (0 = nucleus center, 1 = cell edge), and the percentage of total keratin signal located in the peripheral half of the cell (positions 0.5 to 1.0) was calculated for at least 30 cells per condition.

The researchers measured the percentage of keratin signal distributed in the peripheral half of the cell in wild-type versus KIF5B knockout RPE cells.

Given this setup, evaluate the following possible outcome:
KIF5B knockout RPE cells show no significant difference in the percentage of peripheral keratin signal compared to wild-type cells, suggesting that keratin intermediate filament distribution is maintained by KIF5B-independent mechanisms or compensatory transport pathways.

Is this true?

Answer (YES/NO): NO